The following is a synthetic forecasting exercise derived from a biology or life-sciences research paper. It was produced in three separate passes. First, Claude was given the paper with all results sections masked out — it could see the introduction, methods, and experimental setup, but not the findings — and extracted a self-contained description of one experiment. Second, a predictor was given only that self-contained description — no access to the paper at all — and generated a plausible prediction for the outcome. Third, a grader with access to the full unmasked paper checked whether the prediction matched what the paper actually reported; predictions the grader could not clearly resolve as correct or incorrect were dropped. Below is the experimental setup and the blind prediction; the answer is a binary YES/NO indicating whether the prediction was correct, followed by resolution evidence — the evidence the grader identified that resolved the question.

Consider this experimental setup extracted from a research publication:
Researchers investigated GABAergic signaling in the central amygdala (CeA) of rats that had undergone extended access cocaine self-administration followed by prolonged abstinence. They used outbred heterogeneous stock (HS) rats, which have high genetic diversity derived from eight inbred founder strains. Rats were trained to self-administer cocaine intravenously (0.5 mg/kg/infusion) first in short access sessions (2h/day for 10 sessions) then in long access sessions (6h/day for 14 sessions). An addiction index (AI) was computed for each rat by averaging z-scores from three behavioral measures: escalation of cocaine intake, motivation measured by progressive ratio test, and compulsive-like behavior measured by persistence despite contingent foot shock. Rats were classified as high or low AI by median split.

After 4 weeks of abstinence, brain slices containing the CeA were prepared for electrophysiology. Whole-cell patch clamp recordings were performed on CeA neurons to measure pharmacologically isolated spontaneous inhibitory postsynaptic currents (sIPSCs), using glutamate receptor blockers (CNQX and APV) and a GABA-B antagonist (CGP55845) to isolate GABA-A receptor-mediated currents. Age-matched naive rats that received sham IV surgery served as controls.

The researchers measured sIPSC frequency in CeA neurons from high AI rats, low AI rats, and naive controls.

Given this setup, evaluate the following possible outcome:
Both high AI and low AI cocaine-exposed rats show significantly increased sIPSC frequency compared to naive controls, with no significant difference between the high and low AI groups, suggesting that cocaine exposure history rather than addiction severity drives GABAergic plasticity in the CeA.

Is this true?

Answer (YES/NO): NO